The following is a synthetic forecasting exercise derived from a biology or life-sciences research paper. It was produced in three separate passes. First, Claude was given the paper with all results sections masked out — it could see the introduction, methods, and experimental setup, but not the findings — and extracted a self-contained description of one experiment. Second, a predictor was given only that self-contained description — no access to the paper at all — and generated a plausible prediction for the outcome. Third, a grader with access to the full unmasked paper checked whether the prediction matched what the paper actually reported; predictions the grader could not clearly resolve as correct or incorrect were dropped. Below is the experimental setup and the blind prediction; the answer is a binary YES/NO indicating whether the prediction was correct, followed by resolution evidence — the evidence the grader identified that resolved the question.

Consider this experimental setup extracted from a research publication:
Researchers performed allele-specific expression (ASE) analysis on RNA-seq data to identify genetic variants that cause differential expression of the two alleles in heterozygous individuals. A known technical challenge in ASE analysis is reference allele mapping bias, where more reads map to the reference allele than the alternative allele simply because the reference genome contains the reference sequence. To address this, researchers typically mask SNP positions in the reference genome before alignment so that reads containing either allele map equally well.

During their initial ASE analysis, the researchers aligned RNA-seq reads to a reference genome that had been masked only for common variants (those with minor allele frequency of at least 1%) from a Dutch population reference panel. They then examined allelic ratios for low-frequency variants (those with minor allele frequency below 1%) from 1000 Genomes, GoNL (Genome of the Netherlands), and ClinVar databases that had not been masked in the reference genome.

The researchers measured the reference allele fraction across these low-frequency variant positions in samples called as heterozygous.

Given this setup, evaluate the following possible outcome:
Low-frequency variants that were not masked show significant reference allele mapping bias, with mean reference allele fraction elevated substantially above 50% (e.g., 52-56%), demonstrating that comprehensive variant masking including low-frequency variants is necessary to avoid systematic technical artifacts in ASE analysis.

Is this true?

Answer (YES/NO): YES